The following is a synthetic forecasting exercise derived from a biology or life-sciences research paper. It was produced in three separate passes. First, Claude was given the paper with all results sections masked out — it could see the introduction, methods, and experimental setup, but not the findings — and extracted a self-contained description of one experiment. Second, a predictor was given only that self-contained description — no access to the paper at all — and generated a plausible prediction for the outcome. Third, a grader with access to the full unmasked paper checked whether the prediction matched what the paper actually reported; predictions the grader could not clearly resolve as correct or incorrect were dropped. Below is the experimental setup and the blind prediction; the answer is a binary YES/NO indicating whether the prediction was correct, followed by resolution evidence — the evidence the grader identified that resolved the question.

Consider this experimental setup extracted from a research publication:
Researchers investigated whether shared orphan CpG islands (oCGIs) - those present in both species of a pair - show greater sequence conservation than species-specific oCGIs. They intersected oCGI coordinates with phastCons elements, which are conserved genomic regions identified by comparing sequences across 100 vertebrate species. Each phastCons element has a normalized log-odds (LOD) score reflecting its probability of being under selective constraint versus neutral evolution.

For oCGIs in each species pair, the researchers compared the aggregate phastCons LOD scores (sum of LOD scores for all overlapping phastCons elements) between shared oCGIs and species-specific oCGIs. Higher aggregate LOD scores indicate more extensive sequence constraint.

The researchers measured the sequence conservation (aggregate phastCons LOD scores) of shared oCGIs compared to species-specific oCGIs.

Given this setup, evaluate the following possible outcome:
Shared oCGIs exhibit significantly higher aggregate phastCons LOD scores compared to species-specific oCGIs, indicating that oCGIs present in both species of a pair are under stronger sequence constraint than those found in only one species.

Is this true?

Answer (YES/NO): YES